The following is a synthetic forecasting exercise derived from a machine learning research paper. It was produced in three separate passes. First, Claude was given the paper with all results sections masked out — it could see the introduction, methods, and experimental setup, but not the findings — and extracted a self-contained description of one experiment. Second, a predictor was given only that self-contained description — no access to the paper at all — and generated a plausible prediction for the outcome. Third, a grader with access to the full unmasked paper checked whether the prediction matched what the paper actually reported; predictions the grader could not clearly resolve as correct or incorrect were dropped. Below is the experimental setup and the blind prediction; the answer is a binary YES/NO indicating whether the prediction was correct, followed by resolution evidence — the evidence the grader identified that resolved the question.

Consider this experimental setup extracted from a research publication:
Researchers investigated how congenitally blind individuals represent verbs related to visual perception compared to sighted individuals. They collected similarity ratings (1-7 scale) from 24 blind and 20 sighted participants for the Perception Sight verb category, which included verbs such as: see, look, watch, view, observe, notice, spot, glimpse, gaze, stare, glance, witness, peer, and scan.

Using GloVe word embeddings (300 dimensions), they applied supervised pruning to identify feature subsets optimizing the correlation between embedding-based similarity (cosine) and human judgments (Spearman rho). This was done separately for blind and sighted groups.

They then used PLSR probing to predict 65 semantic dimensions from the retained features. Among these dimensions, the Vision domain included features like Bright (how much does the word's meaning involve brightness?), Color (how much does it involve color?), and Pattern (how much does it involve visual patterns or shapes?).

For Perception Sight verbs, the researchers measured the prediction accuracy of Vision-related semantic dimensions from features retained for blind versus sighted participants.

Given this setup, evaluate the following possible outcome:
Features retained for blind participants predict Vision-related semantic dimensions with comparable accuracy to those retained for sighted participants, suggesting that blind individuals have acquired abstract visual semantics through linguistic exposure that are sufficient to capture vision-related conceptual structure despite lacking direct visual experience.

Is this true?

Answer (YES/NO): NO